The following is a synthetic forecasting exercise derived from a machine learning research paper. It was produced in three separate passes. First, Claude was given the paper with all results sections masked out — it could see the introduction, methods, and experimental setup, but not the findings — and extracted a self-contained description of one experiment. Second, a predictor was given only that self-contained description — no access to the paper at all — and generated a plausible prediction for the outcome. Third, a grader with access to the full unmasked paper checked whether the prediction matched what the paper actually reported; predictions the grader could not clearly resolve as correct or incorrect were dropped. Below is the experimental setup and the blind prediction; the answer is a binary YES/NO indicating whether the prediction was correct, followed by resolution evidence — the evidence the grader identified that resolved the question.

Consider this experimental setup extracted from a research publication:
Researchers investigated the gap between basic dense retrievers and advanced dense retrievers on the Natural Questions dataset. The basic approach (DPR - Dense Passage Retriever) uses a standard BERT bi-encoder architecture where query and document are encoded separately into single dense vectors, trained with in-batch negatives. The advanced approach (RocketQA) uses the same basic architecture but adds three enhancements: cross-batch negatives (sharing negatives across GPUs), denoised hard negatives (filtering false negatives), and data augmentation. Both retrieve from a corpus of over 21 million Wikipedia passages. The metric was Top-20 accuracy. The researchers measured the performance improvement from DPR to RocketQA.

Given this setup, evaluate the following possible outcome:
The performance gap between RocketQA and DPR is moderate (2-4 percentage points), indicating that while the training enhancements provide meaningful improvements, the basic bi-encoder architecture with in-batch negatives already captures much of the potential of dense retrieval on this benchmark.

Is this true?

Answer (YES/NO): NO